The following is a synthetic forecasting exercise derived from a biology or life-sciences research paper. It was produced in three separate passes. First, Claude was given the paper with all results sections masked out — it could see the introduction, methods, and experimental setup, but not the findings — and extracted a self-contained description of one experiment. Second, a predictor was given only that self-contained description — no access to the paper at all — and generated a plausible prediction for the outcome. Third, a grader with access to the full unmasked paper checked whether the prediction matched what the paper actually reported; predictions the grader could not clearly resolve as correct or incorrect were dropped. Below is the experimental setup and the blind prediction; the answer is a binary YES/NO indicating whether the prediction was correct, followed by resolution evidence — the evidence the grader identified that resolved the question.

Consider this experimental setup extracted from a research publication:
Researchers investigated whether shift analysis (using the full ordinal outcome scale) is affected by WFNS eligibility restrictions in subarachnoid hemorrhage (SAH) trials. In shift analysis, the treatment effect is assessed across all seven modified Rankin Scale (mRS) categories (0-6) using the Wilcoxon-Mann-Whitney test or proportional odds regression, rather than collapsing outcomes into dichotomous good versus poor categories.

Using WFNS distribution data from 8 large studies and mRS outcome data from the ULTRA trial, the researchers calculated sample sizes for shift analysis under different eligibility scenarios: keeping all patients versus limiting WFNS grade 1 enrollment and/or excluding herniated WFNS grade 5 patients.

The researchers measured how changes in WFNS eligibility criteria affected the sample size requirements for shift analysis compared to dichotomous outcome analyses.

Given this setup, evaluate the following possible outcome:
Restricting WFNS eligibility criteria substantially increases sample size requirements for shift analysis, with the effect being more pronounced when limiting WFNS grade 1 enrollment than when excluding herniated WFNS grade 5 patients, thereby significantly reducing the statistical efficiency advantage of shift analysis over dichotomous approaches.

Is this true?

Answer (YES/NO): NO